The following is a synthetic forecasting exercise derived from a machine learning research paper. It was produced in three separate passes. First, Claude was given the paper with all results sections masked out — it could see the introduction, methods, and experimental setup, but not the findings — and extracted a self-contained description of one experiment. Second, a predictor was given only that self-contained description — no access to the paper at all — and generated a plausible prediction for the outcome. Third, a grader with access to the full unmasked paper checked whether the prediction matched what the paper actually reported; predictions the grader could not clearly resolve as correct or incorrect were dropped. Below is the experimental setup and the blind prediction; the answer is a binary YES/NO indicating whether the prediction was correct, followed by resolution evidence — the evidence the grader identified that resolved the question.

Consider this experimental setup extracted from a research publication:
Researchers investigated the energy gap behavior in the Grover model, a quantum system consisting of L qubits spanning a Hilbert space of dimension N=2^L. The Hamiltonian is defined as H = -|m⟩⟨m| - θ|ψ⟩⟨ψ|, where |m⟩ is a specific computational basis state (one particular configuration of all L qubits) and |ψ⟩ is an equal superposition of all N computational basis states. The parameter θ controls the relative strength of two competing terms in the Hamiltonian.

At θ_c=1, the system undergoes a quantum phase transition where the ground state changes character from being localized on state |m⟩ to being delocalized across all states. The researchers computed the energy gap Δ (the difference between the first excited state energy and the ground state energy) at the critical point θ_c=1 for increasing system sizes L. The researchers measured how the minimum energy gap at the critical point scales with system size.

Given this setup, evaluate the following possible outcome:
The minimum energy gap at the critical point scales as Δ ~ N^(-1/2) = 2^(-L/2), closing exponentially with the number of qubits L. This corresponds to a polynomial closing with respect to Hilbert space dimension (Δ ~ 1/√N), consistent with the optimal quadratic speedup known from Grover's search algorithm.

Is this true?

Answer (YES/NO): YES